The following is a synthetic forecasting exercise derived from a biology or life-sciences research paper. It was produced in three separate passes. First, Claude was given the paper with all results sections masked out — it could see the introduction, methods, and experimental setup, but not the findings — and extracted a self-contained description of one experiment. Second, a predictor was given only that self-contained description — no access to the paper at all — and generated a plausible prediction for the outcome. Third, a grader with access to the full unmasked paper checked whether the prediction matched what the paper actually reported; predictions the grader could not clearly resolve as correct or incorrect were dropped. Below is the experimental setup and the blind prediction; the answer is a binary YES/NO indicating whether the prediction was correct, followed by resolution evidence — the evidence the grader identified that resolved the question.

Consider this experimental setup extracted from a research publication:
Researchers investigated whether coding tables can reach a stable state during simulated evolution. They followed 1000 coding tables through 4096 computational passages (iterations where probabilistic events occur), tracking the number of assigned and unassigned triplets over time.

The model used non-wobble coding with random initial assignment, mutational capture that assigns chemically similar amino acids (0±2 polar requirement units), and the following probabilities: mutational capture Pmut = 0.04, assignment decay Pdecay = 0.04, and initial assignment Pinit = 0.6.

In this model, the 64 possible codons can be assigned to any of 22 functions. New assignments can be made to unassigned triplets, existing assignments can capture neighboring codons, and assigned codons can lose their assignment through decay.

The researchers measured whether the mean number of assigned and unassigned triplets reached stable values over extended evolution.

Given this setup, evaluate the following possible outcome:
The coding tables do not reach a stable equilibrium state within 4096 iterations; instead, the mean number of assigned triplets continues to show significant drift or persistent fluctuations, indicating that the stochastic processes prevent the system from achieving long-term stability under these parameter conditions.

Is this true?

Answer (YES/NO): NO